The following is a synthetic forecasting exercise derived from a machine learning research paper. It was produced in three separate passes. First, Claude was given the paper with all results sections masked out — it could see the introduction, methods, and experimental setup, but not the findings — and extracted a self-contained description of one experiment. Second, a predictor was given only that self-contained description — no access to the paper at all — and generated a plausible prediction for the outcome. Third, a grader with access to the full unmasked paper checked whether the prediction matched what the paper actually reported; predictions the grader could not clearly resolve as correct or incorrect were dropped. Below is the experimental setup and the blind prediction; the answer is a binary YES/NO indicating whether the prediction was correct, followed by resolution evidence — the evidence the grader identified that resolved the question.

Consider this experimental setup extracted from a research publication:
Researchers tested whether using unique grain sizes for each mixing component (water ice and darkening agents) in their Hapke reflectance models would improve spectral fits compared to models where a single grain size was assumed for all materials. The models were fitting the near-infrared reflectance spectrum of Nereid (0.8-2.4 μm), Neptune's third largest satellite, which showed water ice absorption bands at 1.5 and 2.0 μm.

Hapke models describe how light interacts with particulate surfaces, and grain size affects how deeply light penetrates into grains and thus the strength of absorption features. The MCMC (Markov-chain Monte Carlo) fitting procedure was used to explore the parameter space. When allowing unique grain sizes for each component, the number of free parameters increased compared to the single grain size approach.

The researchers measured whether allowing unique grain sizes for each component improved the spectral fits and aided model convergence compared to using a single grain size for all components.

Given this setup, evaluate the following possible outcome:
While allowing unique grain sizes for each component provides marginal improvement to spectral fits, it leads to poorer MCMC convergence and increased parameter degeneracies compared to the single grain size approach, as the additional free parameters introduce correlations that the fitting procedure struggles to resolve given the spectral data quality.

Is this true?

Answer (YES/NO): NO